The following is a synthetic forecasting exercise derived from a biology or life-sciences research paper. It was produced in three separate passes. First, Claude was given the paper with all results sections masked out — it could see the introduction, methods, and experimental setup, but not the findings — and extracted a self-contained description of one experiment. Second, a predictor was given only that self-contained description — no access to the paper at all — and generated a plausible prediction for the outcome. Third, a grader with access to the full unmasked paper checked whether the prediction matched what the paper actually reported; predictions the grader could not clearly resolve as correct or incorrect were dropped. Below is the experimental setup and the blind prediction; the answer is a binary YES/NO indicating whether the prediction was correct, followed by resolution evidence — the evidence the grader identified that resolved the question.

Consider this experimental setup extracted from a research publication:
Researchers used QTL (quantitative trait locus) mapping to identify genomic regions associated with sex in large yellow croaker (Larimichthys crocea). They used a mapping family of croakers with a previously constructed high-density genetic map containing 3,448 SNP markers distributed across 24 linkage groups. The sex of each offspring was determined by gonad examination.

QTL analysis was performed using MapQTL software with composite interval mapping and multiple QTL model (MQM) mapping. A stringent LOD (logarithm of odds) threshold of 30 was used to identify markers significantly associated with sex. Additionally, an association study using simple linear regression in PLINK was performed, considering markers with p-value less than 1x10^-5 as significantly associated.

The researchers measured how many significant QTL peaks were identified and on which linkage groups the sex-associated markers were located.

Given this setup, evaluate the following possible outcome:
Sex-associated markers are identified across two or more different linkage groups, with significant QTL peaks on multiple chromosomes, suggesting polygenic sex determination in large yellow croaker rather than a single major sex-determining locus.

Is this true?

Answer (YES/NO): NO